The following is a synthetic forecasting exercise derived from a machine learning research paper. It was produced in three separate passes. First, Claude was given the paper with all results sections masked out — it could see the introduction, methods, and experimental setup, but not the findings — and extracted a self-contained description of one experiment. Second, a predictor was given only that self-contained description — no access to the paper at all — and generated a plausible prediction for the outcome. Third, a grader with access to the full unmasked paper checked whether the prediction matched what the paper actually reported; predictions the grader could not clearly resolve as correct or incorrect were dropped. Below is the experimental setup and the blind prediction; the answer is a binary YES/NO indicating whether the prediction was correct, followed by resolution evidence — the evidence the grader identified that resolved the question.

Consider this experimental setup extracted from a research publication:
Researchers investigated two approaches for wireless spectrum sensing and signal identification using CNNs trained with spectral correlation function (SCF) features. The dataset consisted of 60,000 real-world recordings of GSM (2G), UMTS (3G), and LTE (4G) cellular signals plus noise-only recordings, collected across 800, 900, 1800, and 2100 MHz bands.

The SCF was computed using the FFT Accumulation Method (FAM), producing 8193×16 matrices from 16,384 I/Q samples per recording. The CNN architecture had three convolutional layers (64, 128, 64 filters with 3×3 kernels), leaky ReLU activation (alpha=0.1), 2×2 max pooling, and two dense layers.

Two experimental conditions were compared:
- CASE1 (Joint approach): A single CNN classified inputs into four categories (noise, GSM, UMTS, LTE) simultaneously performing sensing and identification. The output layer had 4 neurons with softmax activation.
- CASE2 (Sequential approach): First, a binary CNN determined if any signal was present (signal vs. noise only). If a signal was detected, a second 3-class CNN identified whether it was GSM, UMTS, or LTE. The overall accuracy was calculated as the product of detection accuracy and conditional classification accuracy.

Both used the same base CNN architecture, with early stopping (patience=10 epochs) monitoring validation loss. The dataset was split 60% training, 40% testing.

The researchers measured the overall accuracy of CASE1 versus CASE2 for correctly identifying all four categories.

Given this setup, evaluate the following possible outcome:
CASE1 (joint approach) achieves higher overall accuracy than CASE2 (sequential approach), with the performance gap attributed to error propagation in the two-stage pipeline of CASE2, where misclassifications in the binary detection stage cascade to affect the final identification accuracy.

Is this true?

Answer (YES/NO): NO